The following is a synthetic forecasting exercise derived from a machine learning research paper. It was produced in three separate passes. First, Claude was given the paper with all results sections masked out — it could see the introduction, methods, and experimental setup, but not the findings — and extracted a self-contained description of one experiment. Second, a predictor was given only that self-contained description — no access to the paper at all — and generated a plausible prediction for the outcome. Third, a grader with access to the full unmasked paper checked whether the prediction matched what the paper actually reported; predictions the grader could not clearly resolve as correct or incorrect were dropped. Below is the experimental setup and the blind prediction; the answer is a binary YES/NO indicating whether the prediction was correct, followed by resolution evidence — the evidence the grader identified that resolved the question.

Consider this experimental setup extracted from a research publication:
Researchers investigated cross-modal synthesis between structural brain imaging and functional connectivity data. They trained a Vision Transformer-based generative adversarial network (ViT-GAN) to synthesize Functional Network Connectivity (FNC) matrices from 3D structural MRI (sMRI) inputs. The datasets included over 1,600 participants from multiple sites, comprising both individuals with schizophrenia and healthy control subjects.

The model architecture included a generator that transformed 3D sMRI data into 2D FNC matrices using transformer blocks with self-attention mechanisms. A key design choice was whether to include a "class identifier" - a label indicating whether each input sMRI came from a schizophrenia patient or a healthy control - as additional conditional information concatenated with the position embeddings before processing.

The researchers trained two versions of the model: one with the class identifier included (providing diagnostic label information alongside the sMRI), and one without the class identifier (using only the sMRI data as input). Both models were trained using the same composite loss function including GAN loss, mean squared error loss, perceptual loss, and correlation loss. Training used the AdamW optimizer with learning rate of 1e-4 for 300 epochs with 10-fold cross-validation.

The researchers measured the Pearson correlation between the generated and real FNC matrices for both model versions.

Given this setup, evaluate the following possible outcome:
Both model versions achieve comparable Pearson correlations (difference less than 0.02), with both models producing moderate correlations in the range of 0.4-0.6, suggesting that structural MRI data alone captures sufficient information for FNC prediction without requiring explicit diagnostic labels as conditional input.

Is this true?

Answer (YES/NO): NO